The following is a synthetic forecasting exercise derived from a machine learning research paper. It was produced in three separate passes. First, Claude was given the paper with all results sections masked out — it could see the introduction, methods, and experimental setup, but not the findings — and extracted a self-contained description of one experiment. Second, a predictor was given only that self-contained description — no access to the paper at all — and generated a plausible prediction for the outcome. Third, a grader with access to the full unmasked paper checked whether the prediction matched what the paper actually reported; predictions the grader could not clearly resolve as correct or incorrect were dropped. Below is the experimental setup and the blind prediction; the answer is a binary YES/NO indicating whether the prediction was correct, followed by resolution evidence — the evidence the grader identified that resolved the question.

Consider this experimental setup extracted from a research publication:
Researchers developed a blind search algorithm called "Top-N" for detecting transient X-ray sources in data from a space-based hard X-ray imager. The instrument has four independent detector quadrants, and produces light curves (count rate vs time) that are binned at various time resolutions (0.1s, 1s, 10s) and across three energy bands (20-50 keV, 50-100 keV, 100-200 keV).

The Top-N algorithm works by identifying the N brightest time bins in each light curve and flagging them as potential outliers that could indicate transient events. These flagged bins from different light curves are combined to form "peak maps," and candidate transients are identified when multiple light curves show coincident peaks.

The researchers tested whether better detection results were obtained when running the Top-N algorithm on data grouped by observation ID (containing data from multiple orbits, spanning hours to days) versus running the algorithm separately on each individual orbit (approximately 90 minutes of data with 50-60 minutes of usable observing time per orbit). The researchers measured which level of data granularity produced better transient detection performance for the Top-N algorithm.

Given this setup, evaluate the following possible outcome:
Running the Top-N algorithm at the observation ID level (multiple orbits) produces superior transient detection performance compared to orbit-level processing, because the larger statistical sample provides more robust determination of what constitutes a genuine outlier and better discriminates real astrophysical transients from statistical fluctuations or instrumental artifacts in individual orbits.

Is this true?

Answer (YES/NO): NO